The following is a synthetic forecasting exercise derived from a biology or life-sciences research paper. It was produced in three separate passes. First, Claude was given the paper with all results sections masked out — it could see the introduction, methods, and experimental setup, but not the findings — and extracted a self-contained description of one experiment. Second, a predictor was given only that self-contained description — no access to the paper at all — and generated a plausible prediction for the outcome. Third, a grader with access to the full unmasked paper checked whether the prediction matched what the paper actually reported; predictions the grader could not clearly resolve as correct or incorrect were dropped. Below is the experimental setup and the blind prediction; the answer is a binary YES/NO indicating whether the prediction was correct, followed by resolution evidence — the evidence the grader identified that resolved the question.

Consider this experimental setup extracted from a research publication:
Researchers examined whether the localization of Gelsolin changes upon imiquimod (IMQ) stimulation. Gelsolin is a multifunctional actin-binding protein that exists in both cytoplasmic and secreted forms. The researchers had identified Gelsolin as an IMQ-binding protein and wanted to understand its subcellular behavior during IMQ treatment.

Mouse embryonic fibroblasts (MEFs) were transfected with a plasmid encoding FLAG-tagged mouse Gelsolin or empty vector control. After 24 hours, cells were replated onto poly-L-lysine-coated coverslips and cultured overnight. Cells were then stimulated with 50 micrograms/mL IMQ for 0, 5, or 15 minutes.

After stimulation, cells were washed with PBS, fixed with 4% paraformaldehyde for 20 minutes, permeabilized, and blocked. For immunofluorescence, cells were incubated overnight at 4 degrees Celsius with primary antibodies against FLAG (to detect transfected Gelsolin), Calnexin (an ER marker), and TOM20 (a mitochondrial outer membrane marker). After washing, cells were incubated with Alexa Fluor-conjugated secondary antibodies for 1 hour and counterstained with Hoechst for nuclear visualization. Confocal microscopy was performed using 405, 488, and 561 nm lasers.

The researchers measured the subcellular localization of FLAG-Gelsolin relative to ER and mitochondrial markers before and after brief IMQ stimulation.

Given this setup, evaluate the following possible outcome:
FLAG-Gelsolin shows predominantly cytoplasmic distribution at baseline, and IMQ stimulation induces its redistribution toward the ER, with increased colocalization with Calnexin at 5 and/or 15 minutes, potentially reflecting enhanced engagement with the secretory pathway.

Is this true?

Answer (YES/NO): NO